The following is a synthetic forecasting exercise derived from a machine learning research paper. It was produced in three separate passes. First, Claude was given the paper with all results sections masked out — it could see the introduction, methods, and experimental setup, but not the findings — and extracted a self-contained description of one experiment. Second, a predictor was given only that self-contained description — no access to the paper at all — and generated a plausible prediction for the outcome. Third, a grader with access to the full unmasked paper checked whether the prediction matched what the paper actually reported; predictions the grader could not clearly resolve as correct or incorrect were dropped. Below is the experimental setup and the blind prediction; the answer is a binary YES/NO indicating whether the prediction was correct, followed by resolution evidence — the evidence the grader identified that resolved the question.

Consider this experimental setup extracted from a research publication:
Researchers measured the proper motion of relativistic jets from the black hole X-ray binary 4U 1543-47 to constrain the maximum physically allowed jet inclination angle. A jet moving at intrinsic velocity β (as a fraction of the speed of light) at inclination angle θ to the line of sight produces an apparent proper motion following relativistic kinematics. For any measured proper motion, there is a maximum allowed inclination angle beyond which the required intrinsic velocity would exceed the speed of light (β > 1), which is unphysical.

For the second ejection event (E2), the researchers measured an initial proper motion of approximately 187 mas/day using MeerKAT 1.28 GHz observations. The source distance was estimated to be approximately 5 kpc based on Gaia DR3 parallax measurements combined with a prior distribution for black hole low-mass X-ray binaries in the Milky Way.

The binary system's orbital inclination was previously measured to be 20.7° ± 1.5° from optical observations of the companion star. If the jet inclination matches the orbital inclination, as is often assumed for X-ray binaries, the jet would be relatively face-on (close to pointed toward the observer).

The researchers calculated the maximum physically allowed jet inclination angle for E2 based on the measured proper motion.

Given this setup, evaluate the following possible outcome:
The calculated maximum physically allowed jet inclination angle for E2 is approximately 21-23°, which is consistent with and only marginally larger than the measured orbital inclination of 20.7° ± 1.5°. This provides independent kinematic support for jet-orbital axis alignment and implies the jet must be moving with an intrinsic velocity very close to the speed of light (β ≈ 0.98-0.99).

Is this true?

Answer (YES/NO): YES